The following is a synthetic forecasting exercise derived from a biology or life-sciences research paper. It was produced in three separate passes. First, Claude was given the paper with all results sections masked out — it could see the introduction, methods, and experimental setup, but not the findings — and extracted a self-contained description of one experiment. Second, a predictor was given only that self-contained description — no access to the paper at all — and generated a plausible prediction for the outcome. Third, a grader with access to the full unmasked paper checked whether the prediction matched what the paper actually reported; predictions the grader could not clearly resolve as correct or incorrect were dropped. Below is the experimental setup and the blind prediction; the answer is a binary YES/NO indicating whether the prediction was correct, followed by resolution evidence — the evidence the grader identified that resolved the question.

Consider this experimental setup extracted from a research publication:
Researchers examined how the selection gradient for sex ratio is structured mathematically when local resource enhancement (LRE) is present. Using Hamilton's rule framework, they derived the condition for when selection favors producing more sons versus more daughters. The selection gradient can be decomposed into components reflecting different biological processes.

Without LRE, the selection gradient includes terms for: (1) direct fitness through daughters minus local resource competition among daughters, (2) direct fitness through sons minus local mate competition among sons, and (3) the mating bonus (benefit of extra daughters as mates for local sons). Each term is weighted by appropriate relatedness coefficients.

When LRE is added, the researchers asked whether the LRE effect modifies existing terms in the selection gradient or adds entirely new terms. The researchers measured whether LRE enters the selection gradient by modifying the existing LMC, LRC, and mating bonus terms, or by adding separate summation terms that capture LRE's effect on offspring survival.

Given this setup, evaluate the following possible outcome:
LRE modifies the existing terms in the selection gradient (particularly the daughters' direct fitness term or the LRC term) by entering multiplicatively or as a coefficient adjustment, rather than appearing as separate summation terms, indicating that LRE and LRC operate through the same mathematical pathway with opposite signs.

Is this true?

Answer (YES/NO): NO